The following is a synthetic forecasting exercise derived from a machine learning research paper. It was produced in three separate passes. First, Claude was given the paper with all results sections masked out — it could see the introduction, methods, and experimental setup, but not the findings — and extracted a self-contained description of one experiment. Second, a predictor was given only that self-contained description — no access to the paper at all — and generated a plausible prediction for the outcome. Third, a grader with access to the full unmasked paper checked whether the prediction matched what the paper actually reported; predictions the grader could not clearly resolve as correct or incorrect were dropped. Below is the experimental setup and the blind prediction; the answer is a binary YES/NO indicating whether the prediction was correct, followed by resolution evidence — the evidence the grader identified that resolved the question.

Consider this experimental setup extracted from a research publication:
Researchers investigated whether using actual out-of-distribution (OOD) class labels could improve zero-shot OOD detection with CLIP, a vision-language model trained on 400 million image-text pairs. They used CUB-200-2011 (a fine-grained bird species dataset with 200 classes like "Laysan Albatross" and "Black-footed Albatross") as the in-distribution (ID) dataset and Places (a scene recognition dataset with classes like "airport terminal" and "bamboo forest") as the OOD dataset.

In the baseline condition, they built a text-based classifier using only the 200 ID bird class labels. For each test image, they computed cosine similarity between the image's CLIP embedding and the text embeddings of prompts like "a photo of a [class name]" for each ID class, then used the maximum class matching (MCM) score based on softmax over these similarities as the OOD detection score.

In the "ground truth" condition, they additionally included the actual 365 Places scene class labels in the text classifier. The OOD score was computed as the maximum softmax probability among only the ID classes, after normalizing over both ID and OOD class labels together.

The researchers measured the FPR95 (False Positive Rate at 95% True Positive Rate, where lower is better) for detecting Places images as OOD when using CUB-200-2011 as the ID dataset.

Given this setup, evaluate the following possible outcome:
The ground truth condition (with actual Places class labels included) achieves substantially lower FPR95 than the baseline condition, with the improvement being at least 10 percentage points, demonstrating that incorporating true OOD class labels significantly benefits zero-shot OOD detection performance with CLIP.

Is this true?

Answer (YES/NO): NO